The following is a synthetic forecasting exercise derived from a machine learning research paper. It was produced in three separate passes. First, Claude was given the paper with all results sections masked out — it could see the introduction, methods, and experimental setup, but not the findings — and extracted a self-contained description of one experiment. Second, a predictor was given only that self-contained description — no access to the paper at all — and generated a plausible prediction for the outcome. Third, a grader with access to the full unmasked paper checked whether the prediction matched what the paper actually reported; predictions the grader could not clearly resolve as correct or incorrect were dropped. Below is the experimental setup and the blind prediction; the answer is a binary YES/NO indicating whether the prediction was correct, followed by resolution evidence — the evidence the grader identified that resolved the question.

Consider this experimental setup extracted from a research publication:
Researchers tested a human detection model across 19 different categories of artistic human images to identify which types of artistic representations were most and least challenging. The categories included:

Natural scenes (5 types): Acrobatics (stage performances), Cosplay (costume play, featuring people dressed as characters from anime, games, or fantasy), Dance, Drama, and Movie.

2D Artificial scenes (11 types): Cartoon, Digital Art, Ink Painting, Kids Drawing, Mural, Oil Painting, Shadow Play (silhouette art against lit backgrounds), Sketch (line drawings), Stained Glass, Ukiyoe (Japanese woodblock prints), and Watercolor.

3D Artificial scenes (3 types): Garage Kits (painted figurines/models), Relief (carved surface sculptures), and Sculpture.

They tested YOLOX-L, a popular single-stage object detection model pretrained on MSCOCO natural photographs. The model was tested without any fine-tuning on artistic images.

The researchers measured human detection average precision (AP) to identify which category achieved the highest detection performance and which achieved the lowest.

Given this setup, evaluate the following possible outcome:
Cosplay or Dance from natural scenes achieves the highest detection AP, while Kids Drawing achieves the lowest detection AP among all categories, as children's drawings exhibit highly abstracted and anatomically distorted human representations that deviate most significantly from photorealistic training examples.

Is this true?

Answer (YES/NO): NO